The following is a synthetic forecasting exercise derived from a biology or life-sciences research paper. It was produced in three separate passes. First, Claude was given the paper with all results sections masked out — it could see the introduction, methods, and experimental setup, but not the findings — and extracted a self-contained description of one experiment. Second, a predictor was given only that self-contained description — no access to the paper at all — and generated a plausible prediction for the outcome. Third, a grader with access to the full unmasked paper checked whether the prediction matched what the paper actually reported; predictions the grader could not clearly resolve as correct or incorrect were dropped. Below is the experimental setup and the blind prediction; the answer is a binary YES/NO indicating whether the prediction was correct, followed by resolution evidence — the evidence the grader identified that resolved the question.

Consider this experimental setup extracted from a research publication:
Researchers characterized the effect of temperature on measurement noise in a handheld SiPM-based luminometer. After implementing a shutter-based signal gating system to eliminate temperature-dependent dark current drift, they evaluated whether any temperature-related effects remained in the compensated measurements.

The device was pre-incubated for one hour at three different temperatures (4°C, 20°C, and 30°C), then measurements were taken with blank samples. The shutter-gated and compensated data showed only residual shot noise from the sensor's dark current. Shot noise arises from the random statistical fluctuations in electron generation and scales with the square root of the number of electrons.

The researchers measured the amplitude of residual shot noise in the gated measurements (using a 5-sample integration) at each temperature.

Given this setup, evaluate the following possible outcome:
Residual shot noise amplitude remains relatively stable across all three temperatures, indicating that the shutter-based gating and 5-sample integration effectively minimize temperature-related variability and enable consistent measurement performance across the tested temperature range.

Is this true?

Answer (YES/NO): NO